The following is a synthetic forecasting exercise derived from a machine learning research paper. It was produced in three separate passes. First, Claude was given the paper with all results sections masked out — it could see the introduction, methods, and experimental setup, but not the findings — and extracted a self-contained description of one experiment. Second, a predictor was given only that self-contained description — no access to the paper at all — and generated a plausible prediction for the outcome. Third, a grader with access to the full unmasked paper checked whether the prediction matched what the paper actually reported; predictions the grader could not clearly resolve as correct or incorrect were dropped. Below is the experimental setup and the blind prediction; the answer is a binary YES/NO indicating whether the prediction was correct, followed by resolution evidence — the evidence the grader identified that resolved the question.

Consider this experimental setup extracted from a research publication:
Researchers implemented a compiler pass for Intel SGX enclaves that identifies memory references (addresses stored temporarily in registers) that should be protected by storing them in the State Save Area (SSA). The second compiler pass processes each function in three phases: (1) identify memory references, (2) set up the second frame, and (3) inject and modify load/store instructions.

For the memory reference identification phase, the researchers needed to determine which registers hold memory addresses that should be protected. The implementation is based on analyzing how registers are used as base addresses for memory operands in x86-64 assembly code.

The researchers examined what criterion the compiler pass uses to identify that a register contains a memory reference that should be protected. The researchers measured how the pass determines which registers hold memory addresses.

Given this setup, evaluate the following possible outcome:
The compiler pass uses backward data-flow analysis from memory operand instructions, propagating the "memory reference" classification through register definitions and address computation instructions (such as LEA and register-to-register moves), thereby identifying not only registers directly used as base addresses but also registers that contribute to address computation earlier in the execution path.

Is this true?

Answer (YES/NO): NO